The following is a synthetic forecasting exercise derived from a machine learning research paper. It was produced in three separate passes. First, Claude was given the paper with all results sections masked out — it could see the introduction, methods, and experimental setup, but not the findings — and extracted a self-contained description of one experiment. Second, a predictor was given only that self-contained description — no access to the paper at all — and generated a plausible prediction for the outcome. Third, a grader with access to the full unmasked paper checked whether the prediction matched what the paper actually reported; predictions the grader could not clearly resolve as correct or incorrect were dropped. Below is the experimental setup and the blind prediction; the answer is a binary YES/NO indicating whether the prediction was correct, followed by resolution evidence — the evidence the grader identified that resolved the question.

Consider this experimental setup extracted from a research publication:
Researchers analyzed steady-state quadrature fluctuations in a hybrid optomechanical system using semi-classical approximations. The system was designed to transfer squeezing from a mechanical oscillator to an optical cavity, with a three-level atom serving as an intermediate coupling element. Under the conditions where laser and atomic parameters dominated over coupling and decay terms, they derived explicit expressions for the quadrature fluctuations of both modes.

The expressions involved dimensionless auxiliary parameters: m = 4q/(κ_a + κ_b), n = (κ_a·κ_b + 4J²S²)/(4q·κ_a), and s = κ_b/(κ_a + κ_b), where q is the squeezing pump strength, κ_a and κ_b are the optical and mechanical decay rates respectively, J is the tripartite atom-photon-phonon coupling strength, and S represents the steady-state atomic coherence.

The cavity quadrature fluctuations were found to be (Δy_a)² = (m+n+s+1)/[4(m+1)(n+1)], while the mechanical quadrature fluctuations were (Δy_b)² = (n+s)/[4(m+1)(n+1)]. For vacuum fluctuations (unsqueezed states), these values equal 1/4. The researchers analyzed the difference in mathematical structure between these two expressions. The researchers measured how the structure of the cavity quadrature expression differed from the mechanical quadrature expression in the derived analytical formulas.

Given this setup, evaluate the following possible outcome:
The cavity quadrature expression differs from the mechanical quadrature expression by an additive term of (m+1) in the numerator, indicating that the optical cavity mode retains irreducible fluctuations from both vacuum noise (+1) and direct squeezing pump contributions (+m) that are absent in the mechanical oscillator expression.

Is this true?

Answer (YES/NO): YES